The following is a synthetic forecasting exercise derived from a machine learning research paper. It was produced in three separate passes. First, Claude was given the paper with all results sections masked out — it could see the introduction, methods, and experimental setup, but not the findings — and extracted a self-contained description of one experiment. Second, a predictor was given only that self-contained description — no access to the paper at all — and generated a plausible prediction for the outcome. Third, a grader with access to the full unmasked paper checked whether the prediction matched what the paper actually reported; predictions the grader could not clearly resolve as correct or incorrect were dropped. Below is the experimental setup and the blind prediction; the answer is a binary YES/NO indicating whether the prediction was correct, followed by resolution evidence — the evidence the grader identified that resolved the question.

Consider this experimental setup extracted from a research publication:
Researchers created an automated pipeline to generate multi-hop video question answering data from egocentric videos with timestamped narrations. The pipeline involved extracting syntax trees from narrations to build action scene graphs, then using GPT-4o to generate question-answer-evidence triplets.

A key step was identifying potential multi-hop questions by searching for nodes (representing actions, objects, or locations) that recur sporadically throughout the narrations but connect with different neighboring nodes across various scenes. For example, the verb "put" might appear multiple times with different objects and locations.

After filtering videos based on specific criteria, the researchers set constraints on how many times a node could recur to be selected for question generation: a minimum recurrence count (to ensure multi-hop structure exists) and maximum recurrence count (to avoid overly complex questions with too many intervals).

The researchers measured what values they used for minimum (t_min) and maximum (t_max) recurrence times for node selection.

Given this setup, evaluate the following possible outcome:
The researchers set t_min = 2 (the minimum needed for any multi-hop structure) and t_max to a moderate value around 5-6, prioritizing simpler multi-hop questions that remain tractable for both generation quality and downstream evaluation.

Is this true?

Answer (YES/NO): YES